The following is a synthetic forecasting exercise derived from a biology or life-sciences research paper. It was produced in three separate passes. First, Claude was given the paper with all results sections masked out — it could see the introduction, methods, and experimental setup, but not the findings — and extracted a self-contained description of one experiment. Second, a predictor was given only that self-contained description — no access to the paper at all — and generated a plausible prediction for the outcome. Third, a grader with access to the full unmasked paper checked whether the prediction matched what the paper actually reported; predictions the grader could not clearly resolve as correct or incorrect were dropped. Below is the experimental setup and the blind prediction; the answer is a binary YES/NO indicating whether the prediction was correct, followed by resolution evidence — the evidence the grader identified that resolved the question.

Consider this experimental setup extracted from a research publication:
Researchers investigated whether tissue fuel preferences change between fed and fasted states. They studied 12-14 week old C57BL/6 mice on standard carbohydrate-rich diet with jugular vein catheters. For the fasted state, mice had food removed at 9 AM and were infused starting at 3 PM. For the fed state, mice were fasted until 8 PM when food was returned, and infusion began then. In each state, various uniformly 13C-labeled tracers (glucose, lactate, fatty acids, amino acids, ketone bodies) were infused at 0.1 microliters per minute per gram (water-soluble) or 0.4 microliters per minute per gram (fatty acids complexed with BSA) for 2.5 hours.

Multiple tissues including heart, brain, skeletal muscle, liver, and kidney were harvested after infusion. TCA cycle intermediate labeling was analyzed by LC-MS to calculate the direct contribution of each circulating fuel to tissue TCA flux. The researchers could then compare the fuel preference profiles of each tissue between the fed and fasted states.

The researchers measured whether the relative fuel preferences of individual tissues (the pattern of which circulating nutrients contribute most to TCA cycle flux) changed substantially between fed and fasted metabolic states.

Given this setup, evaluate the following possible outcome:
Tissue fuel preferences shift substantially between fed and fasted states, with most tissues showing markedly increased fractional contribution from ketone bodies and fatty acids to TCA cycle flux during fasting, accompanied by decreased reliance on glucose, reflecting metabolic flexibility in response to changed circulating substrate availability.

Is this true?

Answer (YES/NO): NO